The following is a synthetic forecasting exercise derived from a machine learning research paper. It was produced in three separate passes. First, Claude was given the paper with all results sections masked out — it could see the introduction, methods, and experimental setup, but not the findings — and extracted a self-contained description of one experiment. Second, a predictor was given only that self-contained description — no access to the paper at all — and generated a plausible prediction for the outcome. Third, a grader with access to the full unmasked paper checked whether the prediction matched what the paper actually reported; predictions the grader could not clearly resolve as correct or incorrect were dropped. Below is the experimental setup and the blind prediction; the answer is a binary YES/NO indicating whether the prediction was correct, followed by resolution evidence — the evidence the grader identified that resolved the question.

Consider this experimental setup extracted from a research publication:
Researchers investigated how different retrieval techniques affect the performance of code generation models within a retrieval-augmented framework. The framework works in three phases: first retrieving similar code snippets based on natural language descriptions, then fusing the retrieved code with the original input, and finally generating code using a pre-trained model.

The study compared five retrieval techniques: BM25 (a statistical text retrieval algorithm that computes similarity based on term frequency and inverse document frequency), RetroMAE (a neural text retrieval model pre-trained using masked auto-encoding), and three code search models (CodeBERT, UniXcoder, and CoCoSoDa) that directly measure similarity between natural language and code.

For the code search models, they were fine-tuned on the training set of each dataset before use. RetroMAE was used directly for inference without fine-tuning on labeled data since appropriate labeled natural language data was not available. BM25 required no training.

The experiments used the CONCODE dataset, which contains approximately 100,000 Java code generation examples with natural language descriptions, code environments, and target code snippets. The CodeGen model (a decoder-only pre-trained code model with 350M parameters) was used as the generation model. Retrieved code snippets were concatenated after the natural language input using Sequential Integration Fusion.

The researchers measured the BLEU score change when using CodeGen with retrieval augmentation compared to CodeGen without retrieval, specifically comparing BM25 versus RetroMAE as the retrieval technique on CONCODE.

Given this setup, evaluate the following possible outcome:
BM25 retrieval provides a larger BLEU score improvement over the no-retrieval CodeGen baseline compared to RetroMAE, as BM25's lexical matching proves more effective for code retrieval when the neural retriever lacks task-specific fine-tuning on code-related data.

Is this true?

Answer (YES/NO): YES